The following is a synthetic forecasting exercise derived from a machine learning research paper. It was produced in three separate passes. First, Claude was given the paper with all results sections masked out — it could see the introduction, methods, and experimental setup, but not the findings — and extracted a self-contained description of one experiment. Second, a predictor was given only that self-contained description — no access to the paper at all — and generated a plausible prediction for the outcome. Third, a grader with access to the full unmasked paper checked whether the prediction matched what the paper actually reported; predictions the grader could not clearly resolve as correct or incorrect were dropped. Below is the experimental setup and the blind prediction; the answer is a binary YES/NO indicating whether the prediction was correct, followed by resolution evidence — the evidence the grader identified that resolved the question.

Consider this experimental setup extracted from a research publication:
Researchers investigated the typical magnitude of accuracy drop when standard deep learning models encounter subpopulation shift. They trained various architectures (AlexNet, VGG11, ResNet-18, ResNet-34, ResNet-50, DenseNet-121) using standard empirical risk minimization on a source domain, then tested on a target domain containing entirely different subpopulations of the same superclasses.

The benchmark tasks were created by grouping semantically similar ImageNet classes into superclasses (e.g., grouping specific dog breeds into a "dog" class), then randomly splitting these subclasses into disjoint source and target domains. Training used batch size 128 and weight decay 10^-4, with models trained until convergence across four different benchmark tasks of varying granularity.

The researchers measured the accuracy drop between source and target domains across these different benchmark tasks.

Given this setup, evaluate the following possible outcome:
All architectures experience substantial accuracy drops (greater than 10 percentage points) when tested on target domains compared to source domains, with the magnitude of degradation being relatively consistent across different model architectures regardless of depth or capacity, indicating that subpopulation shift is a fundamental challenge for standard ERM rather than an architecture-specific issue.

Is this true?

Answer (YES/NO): NO